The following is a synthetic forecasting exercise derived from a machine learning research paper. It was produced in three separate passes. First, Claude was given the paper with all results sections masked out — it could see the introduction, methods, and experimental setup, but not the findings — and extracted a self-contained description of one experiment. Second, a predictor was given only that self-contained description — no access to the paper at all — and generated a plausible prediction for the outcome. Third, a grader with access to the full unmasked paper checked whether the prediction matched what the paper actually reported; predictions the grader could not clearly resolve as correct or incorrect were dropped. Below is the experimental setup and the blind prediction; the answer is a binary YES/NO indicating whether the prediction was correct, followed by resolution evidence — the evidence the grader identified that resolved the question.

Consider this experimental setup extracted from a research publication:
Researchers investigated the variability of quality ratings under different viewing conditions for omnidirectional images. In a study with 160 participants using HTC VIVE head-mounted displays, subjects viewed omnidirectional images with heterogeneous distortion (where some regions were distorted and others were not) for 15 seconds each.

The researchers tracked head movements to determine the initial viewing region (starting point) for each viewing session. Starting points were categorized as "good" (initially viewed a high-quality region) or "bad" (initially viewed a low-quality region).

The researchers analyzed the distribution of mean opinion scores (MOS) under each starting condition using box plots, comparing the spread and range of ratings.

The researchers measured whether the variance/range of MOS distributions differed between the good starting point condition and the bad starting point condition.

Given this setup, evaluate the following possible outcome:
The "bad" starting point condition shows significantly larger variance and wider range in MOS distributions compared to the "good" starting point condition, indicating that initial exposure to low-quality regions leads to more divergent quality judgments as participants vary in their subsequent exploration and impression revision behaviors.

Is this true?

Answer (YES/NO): YES